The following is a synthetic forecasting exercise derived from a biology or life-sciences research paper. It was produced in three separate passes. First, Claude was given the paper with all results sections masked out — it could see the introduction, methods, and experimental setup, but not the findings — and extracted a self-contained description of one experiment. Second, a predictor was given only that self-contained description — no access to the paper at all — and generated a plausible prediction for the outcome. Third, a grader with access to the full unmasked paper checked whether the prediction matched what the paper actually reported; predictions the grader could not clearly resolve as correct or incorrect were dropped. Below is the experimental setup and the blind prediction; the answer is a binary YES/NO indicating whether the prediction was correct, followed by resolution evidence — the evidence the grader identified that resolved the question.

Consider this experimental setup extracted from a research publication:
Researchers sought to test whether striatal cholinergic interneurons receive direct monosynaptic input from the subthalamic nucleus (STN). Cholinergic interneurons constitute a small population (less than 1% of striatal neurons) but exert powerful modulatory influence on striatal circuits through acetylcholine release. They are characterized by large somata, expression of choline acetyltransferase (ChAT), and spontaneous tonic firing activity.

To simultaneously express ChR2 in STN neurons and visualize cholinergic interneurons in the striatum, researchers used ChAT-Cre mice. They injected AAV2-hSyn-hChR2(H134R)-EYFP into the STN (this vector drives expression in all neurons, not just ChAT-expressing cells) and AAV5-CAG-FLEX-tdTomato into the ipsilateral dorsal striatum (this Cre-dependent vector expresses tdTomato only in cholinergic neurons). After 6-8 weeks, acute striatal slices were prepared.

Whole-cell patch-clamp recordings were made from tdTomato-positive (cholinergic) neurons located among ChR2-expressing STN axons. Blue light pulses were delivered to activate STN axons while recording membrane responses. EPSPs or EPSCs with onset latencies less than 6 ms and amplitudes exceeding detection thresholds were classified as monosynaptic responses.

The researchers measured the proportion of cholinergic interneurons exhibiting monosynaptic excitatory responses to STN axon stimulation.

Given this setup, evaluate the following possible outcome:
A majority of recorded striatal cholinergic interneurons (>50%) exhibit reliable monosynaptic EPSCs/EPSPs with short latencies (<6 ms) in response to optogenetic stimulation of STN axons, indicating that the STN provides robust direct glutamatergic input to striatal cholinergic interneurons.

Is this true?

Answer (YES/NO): NO